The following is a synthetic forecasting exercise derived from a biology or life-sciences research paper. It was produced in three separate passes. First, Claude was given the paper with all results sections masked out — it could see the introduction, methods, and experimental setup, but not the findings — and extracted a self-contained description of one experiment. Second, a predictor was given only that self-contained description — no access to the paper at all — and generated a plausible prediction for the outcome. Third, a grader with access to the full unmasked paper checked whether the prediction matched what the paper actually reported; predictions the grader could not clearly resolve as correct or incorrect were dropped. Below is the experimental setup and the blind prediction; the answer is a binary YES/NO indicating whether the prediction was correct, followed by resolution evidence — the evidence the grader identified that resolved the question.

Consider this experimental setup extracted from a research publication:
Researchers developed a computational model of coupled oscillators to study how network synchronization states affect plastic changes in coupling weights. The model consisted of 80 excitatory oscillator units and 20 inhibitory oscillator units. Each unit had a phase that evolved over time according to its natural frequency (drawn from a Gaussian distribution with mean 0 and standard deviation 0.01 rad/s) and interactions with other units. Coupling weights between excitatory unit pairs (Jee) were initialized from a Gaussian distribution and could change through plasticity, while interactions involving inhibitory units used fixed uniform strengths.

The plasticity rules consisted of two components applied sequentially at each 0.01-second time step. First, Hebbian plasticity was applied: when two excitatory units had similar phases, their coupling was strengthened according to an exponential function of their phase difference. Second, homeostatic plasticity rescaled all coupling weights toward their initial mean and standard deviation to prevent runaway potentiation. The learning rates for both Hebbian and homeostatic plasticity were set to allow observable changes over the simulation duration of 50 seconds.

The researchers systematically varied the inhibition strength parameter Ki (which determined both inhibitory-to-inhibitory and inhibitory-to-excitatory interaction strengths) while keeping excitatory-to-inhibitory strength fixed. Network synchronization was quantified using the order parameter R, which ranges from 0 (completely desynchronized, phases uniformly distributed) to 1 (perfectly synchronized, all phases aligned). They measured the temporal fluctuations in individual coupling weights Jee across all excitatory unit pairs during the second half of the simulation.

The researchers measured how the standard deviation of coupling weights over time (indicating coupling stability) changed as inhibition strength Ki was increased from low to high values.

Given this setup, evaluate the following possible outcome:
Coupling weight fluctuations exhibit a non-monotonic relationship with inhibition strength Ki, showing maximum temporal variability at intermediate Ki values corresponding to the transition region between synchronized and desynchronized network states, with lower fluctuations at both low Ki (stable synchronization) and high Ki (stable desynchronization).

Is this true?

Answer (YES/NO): YES